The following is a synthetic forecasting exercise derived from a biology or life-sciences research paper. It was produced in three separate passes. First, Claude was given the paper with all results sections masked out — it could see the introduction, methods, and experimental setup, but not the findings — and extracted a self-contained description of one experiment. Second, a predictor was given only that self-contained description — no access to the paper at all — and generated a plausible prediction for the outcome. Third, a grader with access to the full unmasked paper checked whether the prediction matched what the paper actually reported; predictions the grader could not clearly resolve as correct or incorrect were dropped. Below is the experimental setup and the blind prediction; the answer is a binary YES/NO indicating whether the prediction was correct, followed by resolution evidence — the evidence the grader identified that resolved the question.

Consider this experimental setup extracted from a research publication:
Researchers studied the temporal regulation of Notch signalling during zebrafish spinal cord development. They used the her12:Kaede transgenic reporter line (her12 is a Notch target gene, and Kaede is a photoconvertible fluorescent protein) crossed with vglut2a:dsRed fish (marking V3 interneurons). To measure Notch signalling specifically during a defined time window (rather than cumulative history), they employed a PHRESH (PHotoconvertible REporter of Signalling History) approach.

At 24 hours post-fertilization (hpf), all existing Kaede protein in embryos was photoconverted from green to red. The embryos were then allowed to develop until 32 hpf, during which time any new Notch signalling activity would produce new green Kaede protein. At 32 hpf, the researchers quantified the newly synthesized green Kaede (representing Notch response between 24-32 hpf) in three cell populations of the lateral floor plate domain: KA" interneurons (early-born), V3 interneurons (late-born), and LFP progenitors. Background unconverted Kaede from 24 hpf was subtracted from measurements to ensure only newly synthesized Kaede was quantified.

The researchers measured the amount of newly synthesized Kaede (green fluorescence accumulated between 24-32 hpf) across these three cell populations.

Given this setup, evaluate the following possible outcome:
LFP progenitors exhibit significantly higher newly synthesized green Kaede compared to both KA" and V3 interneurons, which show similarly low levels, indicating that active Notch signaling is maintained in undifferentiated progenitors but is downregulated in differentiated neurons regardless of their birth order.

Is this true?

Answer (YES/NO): NO